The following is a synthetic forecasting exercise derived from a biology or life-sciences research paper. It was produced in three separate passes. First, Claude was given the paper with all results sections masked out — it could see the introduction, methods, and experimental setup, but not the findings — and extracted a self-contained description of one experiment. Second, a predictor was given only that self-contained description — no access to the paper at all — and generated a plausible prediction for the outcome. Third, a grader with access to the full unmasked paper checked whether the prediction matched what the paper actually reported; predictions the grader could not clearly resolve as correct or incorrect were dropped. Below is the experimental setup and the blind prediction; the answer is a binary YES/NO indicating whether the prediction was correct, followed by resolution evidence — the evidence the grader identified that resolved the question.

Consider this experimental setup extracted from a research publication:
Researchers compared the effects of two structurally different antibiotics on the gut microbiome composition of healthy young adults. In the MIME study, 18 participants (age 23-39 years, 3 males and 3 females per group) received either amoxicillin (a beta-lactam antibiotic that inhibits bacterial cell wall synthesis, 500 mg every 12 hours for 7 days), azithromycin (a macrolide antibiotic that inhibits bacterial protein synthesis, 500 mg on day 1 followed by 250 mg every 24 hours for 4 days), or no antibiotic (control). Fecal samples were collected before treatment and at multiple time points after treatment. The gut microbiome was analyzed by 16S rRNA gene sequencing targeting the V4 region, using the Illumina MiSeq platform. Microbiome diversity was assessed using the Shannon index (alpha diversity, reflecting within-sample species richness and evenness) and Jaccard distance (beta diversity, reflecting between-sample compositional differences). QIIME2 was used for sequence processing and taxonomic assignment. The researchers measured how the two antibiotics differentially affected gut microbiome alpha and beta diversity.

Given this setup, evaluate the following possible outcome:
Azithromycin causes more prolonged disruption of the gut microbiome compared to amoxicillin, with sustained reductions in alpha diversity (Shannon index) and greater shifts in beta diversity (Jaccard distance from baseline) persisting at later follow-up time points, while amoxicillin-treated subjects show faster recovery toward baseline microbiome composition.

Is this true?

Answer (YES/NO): NO